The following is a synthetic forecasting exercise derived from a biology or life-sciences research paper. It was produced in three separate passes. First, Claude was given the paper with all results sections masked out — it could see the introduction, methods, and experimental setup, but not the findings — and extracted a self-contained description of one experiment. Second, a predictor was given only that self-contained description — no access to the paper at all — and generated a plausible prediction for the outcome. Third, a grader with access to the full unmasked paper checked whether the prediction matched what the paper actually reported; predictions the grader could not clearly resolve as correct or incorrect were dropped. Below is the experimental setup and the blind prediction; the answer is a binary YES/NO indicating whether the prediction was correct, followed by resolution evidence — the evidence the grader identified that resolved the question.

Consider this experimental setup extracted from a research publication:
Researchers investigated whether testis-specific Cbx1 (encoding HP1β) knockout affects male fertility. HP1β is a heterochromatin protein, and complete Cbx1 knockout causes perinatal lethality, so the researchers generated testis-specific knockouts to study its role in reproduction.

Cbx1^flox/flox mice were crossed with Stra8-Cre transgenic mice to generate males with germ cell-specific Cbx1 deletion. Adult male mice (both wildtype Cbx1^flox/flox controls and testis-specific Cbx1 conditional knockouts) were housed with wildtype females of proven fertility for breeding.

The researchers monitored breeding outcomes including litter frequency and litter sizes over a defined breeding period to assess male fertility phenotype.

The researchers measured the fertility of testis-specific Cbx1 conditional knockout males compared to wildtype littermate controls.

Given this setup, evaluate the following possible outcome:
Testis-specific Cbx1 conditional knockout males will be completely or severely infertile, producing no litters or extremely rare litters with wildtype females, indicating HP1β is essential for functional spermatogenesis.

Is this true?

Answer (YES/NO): NO